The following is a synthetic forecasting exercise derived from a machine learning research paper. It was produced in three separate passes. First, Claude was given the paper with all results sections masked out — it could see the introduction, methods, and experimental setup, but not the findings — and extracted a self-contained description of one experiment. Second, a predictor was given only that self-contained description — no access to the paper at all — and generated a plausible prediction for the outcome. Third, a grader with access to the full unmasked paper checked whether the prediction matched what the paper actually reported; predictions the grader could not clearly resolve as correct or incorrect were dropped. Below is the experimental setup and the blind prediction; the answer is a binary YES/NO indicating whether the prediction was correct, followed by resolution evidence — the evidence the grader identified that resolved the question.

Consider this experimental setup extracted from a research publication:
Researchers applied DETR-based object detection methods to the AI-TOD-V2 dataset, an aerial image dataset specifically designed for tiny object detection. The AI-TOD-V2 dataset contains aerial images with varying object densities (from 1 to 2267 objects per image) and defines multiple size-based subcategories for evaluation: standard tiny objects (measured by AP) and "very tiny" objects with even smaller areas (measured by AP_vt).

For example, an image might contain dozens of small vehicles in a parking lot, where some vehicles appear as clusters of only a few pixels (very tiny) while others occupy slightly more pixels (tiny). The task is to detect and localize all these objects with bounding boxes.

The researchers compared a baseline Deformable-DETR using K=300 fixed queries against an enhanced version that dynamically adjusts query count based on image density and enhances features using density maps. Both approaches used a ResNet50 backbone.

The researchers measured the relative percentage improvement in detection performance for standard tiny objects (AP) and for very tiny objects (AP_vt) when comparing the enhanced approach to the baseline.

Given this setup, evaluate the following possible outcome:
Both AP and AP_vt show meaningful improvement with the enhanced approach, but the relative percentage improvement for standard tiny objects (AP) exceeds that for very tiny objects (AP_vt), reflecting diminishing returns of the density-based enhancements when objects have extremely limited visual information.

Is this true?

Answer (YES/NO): NO